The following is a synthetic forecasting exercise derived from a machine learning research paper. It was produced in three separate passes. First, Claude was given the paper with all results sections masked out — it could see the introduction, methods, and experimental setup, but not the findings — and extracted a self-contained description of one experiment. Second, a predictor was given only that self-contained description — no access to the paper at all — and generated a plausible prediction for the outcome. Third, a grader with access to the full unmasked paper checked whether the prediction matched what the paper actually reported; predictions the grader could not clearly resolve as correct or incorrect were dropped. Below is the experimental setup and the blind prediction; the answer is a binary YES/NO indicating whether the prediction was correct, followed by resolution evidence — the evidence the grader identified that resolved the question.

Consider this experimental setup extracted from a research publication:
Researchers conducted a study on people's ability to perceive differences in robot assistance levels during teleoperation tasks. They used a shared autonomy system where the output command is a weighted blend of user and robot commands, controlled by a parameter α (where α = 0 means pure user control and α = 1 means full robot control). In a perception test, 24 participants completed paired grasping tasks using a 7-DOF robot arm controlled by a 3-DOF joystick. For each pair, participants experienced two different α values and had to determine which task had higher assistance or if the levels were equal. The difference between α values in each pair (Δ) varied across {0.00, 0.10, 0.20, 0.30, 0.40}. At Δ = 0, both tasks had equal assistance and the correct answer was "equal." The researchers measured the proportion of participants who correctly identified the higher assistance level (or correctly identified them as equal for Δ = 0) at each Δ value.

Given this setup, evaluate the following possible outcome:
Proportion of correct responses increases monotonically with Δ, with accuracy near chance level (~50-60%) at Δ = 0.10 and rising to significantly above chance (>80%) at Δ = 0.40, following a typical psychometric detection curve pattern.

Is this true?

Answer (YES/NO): NO